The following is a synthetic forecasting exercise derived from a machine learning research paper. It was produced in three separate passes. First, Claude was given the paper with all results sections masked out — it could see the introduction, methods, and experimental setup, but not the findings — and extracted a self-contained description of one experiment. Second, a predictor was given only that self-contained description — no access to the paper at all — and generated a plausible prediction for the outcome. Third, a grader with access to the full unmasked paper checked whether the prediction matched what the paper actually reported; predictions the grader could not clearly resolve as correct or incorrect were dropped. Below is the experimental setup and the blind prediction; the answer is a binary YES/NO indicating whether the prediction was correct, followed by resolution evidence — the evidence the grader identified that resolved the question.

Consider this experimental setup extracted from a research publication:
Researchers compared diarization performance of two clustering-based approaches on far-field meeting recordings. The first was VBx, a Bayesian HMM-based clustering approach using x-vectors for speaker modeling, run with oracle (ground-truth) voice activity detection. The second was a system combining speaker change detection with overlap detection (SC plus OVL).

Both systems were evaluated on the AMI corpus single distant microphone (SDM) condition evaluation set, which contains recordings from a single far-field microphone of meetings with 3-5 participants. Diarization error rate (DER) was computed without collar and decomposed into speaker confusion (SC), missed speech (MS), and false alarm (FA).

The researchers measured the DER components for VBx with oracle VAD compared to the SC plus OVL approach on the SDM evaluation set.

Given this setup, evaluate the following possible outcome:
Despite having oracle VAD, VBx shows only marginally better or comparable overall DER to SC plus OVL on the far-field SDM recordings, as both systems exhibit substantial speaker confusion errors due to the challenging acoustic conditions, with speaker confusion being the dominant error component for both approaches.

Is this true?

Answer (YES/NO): NO